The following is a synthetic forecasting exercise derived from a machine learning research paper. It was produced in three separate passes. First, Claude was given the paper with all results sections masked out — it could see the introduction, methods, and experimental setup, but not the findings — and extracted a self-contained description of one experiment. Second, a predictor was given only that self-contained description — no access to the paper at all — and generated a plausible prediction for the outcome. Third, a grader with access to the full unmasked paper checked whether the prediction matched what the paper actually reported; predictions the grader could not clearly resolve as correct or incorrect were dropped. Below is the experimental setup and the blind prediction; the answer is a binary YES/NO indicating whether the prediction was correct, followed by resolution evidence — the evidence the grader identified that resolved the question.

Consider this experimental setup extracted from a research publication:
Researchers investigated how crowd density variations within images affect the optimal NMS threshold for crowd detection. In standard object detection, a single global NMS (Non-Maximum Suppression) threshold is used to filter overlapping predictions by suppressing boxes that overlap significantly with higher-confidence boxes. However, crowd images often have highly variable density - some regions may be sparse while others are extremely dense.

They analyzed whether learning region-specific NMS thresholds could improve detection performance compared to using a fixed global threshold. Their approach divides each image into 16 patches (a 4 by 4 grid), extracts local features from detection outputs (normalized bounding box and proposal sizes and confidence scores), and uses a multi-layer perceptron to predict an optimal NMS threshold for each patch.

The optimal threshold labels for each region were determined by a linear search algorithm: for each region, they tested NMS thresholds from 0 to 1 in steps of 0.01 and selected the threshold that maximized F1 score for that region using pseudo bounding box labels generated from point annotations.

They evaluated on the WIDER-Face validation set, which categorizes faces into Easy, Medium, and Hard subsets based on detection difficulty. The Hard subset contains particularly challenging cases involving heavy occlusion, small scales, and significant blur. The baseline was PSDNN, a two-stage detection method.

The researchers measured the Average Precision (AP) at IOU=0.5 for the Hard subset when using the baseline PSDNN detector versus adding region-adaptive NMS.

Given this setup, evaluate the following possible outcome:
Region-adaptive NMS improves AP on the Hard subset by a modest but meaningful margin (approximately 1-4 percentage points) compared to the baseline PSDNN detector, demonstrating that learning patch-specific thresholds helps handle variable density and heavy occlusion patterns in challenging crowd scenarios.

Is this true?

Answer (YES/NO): NO